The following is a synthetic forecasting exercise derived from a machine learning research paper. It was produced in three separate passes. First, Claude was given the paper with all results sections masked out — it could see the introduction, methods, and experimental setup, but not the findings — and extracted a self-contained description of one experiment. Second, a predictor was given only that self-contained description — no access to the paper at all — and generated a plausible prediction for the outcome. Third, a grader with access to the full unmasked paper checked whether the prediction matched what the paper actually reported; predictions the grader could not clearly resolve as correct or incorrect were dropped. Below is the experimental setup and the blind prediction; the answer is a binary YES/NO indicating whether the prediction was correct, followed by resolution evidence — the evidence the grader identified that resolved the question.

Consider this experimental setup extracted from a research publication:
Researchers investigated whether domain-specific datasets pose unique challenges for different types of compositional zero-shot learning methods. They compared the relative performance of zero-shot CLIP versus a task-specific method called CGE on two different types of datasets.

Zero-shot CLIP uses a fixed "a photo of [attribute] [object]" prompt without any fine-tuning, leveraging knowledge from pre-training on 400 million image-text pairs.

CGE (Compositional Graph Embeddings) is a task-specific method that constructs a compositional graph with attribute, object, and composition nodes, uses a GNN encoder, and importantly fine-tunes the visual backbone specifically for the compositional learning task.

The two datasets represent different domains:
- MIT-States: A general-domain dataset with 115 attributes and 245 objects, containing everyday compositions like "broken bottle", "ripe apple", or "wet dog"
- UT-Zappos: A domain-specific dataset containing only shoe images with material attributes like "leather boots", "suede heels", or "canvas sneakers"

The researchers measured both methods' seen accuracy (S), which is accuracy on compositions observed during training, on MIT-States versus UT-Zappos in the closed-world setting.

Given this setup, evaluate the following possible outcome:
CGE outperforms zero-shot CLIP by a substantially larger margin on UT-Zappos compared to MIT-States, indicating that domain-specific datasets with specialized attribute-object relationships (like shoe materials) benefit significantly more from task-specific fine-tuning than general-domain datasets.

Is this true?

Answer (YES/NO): YES